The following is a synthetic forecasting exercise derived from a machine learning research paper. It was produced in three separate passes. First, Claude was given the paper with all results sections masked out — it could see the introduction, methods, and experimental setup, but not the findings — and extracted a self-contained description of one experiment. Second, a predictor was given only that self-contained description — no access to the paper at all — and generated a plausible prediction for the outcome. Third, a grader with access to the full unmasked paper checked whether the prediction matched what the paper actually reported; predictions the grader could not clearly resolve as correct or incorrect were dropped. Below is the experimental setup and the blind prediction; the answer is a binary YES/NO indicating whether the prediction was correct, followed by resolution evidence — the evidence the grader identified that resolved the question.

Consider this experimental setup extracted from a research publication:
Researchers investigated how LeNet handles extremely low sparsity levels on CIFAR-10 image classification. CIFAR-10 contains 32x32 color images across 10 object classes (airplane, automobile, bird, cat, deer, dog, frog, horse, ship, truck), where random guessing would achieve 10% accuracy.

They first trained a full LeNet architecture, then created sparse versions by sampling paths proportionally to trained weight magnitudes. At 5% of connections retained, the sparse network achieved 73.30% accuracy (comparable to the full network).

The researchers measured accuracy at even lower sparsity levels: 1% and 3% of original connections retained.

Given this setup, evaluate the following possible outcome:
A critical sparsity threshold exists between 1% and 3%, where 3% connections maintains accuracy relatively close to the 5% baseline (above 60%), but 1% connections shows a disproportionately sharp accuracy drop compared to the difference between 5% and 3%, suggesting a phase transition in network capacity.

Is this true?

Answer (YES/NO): YES